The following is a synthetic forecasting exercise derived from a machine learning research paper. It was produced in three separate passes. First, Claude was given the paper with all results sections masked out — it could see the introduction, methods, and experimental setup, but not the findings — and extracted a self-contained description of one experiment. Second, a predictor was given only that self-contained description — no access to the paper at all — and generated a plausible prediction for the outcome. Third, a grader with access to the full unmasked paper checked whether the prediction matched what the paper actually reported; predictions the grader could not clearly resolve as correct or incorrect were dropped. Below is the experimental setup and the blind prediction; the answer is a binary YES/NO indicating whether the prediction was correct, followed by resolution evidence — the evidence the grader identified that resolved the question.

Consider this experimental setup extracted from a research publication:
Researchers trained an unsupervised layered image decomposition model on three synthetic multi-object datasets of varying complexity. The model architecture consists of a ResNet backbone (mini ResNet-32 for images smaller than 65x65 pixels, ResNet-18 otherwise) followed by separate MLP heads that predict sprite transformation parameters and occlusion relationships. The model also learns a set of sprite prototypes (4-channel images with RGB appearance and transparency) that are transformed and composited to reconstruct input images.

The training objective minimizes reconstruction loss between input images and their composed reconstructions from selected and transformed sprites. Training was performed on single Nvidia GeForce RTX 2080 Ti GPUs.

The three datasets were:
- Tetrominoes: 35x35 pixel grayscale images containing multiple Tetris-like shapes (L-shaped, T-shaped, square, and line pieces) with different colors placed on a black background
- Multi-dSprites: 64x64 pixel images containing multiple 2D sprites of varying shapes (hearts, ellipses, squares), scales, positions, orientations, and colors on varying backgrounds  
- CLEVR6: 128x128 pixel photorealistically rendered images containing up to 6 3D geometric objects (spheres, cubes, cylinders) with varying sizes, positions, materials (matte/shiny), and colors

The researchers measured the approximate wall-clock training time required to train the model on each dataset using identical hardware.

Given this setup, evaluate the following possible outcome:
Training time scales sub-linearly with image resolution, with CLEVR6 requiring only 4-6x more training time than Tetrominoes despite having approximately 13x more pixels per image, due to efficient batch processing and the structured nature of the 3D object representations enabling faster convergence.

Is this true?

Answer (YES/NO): NO